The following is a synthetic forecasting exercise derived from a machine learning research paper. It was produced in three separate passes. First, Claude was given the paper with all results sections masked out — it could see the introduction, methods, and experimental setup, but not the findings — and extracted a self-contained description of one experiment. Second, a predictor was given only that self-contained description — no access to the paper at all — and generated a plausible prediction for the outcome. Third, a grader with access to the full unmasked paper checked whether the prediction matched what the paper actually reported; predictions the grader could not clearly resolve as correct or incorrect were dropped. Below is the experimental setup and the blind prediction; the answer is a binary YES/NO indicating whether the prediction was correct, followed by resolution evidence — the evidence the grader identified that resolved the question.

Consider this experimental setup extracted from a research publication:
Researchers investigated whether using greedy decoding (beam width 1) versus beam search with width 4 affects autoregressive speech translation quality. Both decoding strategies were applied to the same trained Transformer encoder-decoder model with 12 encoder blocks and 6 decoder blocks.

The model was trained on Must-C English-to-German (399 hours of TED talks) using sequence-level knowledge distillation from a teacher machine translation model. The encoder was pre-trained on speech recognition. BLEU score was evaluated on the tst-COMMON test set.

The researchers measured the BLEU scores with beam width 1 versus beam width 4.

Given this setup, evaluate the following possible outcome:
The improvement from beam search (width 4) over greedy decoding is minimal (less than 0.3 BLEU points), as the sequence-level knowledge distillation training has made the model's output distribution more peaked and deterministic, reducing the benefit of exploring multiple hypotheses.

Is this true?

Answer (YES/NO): NO